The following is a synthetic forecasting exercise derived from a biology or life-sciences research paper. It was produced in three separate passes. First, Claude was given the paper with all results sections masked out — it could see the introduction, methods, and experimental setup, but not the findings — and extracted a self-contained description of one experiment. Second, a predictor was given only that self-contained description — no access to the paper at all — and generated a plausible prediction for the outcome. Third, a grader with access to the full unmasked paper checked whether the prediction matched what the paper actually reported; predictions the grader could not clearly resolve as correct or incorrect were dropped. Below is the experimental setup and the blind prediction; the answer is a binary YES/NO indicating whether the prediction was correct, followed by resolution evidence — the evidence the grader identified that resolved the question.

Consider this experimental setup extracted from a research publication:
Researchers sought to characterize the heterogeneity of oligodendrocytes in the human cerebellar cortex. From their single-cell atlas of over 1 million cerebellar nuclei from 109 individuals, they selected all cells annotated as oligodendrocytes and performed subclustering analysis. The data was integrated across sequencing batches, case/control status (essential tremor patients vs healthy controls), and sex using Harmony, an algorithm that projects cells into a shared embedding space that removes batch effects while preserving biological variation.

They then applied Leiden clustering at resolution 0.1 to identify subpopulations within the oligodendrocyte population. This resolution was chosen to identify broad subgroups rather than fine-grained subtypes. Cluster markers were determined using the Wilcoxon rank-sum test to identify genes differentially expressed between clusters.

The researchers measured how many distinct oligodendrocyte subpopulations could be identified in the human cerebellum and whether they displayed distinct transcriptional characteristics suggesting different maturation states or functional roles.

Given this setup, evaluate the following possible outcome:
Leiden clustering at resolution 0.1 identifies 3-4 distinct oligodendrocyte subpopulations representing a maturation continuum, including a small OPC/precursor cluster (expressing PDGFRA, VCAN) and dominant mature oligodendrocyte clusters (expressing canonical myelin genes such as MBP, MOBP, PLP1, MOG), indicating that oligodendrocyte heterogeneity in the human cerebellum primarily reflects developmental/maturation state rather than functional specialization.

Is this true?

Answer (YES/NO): NO